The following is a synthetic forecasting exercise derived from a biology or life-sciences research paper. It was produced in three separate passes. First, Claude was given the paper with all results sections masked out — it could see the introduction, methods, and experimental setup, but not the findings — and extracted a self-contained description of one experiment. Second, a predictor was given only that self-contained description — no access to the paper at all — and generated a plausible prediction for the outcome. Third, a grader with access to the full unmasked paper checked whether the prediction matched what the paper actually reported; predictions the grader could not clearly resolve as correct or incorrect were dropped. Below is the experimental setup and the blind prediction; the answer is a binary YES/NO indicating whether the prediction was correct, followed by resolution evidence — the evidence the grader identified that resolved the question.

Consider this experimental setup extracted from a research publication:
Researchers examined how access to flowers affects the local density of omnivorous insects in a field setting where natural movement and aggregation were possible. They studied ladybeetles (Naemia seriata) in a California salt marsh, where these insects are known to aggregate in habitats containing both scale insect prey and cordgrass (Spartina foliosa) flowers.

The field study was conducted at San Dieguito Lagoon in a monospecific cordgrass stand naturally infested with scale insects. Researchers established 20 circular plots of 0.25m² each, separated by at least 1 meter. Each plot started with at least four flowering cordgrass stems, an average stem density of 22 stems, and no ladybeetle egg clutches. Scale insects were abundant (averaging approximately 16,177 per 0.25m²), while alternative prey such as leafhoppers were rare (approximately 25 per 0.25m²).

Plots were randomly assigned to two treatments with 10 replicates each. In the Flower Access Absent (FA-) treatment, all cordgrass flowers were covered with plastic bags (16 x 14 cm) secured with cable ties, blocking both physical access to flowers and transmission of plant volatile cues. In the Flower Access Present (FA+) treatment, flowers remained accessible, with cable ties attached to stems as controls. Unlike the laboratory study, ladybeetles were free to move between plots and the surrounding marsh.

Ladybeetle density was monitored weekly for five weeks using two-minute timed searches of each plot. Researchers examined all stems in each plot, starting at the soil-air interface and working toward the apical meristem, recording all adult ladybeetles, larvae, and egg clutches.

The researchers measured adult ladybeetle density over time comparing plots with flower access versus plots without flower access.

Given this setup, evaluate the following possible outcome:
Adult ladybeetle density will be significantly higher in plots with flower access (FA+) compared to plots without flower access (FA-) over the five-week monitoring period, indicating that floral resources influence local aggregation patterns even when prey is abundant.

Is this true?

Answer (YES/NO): YES